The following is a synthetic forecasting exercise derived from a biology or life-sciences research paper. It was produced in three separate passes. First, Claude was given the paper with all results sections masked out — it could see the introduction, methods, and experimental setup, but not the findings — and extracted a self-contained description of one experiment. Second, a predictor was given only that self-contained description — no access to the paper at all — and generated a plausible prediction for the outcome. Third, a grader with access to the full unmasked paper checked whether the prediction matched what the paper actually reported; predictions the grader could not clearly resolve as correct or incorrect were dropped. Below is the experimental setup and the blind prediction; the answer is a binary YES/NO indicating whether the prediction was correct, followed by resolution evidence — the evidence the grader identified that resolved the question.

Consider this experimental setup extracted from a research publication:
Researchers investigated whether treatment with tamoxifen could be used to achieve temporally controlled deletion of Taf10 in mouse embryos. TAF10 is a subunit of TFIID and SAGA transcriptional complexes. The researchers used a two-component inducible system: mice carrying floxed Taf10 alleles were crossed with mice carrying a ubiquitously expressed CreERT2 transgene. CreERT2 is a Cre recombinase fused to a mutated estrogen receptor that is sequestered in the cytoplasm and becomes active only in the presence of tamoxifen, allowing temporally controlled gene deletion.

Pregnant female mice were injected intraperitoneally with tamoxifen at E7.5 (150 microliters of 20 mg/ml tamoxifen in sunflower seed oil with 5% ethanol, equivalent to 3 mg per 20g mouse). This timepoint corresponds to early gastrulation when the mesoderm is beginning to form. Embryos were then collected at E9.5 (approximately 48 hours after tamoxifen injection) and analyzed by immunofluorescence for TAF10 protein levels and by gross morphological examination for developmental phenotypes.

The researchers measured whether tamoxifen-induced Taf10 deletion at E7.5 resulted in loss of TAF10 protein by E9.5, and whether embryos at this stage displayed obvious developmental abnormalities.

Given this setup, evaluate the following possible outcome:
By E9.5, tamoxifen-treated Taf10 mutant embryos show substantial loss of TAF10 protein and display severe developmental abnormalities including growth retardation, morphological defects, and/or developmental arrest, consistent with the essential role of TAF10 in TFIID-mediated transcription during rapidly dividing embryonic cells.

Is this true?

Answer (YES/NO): NO